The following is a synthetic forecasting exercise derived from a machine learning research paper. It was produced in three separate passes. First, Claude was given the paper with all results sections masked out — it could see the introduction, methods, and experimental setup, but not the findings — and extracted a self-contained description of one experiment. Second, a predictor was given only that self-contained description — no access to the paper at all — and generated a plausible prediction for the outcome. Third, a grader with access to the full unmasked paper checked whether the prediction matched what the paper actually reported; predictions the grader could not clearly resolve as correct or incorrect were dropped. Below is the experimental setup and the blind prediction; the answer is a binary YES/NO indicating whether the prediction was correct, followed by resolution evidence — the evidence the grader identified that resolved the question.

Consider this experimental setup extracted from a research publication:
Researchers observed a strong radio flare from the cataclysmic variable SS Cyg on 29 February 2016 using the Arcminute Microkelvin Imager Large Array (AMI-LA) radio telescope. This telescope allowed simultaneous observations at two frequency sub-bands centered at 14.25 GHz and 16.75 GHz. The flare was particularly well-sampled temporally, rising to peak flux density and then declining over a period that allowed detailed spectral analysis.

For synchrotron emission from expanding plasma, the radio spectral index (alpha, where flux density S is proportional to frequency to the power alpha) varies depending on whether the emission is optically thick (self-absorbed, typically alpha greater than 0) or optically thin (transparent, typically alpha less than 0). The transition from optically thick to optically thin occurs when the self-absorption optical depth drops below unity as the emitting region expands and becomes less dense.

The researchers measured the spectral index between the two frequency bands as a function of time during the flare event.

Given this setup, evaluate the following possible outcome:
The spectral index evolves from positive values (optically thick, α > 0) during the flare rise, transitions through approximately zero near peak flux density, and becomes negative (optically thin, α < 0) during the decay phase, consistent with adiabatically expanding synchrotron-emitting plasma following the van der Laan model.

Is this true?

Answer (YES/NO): YES